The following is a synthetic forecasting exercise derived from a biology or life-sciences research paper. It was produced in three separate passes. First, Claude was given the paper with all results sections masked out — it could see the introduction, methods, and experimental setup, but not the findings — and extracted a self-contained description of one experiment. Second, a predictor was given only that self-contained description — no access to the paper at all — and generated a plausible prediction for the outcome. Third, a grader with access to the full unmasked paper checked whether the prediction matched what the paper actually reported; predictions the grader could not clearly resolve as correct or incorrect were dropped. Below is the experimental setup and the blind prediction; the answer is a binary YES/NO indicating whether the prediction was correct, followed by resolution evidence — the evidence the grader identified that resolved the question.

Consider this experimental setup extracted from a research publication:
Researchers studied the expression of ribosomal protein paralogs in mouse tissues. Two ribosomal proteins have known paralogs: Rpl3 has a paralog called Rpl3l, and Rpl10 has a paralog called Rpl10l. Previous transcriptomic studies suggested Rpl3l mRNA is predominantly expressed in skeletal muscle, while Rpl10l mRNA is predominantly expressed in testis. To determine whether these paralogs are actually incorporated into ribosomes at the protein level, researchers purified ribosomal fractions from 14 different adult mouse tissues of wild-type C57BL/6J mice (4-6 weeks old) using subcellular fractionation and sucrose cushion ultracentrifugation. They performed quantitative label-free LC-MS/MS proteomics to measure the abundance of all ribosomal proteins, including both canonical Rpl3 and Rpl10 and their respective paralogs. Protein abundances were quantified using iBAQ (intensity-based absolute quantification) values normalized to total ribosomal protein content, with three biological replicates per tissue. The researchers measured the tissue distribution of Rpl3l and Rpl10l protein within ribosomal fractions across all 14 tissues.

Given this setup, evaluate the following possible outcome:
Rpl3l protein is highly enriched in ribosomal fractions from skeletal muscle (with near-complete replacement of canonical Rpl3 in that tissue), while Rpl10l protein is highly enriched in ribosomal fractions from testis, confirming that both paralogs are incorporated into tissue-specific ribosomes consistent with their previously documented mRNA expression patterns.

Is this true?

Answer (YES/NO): NO